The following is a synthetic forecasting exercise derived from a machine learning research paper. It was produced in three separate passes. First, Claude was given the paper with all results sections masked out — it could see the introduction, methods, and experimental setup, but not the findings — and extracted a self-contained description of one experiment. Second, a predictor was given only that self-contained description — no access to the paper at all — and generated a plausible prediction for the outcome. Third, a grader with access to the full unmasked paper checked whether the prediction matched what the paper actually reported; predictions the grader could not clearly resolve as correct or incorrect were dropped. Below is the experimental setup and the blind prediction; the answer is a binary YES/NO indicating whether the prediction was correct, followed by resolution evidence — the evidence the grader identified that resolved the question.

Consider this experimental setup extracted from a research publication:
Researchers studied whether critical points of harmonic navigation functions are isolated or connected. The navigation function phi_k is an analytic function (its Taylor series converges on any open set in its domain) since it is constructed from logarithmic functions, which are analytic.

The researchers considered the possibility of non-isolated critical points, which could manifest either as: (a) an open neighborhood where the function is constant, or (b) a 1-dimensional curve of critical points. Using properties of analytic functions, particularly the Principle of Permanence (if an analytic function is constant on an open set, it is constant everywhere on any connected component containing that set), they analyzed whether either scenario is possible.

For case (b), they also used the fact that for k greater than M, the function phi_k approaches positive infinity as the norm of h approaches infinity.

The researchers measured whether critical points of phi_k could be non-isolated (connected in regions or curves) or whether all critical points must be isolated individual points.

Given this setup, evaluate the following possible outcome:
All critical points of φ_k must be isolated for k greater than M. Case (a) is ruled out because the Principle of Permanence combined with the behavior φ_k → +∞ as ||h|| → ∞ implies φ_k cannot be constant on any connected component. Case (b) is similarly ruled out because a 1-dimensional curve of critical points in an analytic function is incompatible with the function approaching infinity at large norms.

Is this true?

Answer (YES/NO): YES